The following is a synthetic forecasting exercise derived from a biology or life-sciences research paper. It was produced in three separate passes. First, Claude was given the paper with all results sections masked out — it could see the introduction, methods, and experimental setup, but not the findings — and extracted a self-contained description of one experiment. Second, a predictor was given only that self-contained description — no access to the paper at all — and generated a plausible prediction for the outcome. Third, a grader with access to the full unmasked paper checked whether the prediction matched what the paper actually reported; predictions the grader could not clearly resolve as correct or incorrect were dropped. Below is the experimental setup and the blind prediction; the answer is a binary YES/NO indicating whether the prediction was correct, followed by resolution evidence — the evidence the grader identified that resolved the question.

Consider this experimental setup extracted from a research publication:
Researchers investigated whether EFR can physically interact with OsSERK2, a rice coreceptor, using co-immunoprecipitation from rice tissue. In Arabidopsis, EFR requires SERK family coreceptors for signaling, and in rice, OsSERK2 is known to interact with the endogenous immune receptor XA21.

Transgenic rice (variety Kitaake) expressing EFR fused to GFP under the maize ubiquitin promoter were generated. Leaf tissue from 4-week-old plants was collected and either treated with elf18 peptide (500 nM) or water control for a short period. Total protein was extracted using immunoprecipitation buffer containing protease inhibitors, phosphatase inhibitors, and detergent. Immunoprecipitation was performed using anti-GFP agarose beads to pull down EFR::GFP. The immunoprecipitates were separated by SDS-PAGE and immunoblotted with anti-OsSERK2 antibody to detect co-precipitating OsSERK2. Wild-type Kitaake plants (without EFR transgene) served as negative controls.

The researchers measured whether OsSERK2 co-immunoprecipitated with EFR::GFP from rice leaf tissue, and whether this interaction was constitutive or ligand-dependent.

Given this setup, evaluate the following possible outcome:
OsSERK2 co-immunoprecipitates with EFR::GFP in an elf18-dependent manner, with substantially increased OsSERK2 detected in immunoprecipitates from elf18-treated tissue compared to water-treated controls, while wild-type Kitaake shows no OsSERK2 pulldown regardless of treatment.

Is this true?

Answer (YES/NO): NO